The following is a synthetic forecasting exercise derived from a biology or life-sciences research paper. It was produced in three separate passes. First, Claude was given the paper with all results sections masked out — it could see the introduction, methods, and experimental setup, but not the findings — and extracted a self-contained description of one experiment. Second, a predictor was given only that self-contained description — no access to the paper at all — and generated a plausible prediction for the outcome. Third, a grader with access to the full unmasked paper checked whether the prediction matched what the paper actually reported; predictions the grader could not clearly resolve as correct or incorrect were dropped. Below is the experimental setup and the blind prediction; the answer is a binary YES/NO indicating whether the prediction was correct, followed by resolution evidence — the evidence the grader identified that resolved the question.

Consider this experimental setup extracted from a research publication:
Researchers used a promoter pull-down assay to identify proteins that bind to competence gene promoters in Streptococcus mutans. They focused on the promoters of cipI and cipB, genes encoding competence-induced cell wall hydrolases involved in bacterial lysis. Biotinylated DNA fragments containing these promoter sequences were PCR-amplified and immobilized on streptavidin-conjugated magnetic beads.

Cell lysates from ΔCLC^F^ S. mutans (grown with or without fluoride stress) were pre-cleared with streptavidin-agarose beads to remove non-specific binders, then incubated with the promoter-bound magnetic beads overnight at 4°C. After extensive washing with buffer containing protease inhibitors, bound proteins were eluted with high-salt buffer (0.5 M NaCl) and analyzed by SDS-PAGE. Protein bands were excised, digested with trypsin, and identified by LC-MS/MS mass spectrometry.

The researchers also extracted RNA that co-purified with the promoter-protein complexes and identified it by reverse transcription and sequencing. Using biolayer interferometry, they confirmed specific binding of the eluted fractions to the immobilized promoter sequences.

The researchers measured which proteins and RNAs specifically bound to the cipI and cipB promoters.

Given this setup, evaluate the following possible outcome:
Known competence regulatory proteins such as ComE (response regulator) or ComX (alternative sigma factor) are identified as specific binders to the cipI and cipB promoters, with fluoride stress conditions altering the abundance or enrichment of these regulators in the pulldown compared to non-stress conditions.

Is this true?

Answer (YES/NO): NO